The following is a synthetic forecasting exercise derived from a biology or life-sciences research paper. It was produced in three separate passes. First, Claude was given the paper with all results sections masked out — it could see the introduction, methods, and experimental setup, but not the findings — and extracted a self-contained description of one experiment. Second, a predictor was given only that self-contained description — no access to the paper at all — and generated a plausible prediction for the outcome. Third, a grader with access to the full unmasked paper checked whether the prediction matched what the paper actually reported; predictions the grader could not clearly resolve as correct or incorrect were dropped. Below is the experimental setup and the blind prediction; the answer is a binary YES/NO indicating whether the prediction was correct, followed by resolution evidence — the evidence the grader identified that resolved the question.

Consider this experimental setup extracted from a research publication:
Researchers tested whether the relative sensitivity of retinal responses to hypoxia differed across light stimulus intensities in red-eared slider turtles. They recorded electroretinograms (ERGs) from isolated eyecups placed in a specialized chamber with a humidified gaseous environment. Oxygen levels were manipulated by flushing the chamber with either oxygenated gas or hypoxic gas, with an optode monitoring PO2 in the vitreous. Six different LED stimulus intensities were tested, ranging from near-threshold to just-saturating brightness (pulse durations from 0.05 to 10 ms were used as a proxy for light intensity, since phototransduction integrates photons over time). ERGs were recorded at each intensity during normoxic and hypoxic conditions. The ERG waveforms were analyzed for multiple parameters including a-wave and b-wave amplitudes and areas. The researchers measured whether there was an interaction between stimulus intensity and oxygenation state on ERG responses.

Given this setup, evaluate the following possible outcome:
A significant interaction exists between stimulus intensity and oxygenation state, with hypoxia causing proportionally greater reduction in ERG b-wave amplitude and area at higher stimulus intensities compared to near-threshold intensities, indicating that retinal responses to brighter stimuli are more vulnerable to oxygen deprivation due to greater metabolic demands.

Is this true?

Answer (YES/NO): NO